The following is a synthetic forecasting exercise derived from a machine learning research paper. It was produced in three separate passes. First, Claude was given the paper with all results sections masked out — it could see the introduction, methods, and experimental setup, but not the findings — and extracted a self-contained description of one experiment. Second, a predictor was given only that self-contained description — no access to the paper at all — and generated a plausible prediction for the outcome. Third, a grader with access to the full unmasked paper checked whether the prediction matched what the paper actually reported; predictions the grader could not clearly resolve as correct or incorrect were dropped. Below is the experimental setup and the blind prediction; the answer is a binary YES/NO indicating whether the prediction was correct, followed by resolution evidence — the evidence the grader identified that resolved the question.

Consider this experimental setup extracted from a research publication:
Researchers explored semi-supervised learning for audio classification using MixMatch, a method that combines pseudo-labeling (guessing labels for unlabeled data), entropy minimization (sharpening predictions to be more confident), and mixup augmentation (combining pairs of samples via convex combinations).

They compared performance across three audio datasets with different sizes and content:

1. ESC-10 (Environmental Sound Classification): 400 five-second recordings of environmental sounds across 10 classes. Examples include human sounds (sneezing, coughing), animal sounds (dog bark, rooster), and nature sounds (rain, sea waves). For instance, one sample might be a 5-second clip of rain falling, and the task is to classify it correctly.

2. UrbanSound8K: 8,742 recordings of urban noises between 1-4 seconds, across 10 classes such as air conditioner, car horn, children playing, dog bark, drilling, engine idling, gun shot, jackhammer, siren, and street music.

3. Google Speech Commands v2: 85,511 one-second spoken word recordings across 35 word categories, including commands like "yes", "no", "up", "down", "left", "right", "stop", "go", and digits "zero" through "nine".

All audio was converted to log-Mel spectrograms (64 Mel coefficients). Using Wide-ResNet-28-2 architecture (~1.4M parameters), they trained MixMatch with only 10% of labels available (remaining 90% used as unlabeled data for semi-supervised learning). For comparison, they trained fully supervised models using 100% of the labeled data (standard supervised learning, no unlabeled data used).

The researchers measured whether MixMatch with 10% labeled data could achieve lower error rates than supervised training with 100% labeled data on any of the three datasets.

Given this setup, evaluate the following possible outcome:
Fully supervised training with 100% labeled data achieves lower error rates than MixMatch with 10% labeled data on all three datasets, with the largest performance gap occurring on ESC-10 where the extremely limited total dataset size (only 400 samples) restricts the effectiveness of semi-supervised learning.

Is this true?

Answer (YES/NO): NO